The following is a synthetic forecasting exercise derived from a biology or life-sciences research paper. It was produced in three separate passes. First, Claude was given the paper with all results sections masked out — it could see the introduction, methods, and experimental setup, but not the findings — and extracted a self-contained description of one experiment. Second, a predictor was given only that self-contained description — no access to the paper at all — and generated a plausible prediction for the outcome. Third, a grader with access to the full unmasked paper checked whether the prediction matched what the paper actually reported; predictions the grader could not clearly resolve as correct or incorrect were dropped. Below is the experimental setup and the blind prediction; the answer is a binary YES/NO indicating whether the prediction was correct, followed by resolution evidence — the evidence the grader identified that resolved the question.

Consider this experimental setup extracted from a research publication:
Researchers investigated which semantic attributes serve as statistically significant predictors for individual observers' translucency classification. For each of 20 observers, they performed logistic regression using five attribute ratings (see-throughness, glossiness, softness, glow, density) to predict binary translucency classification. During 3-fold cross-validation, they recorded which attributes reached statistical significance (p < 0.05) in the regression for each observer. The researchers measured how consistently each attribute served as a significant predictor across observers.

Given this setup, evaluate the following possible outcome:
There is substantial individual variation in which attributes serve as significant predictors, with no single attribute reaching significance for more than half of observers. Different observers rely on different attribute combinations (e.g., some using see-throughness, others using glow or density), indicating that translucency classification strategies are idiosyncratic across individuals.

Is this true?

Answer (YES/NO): NO